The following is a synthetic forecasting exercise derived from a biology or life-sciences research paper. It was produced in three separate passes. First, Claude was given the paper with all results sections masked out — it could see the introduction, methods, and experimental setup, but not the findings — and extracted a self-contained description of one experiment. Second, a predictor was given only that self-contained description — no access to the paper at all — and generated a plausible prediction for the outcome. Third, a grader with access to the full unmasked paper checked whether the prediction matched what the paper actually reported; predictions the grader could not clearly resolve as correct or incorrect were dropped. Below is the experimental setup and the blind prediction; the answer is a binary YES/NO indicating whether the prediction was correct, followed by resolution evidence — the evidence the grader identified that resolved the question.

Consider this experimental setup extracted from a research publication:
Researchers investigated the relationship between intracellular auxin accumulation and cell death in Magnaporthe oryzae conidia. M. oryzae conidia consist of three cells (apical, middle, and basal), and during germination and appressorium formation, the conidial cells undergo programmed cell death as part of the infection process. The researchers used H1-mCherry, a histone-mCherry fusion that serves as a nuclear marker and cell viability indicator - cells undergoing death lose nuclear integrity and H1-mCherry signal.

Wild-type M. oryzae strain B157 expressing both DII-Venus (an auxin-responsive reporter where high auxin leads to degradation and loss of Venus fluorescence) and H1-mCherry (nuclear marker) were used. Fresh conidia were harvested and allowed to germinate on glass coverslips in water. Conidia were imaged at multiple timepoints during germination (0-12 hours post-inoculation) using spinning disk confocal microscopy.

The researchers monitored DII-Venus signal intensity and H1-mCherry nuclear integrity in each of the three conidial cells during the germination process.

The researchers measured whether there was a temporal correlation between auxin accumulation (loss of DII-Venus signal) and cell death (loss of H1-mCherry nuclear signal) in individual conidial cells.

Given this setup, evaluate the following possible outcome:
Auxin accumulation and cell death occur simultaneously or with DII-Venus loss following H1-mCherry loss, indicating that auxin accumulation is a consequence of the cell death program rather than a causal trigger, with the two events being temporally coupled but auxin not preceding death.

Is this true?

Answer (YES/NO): NO